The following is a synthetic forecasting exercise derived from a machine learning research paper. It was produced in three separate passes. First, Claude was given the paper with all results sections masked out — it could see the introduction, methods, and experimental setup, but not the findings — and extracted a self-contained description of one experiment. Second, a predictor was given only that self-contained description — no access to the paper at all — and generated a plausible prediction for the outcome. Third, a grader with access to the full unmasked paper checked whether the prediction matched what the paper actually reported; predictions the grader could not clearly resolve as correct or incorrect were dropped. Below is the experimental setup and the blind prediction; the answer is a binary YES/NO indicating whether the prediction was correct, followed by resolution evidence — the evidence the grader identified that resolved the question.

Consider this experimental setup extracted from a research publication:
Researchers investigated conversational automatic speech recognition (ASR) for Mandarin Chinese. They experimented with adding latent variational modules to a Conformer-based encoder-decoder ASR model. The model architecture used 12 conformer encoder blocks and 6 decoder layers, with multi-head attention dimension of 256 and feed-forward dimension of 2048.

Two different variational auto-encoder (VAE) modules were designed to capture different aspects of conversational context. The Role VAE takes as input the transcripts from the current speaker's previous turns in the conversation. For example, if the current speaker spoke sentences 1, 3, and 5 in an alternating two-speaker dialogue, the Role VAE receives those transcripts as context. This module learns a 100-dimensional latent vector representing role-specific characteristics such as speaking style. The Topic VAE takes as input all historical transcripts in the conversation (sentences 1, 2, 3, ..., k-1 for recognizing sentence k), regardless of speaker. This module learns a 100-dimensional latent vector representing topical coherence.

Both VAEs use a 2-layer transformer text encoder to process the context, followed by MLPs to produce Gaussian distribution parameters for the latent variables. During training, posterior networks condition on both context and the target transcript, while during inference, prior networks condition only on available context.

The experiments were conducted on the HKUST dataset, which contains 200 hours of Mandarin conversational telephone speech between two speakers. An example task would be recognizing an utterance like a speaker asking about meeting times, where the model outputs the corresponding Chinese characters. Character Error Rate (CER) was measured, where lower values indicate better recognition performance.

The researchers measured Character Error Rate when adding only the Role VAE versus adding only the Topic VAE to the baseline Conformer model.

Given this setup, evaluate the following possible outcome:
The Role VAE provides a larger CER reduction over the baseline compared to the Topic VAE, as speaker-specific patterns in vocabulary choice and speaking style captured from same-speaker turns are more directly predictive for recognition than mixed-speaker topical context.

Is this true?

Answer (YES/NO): NO